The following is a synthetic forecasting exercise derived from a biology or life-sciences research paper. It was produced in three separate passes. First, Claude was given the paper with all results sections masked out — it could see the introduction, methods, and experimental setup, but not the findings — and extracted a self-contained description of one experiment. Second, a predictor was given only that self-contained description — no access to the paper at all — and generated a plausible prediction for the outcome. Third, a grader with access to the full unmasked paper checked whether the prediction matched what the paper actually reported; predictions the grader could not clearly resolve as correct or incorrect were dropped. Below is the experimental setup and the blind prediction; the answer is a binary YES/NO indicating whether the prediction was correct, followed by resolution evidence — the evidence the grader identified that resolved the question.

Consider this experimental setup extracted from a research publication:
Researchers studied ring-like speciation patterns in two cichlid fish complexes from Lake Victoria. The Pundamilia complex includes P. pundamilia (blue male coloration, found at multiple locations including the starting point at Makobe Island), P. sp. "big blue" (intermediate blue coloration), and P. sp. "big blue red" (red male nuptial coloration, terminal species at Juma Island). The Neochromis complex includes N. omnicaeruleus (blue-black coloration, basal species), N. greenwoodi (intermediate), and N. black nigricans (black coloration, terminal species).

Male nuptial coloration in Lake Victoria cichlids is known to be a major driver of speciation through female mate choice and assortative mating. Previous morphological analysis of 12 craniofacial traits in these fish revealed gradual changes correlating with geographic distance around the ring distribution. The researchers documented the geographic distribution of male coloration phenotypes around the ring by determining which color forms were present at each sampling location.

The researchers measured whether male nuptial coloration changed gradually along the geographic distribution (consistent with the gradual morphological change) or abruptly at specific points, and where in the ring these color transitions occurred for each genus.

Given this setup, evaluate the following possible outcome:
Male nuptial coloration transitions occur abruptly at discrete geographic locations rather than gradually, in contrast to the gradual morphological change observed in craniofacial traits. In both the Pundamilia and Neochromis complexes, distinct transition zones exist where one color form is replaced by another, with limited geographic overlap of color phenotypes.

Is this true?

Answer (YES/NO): YES